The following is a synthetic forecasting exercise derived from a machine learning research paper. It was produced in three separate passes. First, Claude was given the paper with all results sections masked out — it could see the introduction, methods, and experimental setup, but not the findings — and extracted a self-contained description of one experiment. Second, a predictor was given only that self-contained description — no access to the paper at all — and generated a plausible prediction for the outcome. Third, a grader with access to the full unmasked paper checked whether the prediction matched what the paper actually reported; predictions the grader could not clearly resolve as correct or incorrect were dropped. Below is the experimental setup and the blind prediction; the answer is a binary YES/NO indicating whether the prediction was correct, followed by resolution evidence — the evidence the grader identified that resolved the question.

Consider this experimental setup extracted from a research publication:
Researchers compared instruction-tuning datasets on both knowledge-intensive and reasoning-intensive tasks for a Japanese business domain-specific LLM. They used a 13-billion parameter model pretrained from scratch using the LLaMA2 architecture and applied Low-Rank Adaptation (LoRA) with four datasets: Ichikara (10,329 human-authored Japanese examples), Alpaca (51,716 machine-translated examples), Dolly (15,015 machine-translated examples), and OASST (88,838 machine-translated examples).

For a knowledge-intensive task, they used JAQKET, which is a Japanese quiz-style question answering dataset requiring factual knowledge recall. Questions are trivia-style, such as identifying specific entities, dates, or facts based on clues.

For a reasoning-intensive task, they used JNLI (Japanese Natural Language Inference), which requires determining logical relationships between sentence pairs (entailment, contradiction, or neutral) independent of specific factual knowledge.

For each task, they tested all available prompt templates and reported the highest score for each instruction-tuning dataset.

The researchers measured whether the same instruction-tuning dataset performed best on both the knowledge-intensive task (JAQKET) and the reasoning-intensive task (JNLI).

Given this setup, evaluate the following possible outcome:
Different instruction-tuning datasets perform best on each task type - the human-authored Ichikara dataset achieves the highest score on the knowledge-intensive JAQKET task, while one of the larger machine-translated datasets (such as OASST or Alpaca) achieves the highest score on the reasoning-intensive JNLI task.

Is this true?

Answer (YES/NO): NO